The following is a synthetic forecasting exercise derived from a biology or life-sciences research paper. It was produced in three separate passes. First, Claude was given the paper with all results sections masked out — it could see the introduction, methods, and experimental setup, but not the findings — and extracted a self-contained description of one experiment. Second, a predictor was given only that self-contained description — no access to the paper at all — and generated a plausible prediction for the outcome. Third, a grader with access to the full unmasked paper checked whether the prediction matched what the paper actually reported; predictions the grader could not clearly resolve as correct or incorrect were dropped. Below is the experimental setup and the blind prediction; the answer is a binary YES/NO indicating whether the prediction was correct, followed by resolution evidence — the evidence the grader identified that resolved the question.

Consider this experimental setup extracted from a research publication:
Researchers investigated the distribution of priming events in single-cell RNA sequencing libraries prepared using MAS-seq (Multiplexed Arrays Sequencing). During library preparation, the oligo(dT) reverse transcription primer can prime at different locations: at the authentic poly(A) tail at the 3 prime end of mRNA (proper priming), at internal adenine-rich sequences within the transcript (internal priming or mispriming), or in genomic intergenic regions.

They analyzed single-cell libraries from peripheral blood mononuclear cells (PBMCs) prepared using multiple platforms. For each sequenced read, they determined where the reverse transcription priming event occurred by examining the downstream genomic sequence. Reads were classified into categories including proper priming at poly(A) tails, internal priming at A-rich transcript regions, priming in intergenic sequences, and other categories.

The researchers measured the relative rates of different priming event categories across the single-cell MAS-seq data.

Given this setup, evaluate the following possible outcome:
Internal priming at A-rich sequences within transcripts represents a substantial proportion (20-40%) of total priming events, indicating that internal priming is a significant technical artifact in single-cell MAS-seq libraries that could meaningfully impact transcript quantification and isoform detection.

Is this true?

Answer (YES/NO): NO